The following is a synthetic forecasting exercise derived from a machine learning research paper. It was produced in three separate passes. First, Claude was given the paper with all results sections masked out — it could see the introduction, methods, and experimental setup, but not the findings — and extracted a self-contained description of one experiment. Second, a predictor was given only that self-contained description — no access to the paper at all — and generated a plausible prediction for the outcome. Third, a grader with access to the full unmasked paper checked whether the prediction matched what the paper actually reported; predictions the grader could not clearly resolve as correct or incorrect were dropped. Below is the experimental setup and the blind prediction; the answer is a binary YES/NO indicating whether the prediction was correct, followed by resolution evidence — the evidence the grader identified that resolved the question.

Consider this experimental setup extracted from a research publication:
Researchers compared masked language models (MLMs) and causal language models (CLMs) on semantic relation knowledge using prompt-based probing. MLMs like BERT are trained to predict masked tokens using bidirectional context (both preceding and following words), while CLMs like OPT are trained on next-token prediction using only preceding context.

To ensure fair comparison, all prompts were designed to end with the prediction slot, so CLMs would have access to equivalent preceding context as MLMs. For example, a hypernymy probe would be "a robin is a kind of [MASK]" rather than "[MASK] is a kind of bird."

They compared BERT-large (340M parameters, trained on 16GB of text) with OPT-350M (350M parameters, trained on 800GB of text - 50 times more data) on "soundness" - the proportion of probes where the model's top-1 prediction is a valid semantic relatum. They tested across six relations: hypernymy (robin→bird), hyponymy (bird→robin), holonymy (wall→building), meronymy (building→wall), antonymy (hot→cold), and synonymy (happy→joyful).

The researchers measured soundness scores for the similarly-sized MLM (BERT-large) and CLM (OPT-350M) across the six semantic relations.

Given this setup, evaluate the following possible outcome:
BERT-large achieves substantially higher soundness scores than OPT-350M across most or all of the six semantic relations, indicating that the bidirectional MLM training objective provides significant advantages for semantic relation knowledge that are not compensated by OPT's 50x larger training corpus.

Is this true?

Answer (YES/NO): YES